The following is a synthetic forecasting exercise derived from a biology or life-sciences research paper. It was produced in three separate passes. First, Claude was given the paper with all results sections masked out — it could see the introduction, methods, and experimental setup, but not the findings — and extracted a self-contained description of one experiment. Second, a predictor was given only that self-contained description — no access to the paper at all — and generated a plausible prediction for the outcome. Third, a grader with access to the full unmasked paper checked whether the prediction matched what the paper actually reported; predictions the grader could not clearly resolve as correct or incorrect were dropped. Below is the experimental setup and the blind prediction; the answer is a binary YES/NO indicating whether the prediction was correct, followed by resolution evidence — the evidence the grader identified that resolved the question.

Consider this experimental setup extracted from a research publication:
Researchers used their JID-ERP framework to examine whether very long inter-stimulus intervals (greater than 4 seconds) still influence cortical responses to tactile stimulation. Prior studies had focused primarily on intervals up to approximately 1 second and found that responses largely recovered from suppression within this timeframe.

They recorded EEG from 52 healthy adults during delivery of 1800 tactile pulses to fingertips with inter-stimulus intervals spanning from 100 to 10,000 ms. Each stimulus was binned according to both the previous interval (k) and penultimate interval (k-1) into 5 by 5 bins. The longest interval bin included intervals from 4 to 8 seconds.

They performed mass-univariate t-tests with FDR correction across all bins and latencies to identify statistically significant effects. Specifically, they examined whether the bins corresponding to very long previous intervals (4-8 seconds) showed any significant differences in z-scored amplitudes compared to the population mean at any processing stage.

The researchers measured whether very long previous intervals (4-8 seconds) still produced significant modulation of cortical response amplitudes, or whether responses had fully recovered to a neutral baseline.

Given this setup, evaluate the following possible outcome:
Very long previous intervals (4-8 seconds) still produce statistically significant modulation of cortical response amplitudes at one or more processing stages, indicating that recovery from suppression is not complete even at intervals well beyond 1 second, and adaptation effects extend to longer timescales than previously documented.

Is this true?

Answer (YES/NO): YES